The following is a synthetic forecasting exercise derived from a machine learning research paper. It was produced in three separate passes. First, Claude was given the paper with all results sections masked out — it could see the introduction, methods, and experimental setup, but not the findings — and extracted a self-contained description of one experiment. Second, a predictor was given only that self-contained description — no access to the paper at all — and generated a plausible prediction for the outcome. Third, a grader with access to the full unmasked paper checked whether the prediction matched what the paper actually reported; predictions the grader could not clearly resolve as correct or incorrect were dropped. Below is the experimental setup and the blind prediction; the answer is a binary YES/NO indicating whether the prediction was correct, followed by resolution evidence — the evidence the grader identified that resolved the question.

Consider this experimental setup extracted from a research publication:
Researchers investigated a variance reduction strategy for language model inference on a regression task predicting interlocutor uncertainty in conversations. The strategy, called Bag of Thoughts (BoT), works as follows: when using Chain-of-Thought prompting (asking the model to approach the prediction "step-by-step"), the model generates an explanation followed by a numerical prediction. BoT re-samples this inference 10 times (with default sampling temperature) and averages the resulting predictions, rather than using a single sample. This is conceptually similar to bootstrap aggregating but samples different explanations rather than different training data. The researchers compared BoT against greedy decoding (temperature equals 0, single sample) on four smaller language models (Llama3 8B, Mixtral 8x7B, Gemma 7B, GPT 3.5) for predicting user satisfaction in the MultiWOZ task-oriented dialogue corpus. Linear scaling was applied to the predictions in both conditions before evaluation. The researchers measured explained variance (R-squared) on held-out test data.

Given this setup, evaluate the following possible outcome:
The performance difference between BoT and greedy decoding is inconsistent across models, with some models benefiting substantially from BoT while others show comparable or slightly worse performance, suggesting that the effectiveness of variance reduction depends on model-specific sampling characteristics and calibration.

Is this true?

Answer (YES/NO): NO